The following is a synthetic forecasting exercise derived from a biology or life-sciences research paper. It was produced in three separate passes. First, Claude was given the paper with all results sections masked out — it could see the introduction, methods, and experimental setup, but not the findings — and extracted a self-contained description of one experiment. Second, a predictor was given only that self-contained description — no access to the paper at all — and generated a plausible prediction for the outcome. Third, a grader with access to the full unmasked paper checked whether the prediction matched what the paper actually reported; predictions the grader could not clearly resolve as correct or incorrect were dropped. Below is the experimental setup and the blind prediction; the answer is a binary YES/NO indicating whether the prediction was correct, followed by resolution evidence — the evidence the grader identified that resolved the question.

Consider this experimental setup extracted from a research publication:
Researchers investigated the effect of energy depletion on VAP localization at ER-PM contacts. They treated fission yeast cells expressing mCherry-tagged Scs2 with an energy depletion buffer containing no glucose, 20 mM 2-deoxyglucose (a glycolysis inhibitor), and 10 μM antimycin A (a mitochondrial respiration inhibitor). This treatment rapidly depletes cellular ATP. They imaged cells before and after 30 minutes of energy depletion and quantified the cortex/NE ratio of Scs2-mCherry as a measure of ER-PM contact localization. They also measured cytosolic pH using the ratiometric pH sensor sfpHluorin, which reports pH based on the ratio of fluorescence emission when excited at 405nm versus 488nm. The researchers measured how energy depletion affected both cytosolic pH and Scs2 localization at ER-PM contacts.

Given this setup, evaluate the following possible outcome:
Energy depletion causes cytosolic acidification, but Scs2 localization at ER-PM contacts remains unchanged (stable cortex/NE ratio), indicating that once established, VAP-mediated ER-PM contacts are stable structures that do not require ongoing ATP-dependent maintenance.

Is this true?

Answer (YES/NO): NO